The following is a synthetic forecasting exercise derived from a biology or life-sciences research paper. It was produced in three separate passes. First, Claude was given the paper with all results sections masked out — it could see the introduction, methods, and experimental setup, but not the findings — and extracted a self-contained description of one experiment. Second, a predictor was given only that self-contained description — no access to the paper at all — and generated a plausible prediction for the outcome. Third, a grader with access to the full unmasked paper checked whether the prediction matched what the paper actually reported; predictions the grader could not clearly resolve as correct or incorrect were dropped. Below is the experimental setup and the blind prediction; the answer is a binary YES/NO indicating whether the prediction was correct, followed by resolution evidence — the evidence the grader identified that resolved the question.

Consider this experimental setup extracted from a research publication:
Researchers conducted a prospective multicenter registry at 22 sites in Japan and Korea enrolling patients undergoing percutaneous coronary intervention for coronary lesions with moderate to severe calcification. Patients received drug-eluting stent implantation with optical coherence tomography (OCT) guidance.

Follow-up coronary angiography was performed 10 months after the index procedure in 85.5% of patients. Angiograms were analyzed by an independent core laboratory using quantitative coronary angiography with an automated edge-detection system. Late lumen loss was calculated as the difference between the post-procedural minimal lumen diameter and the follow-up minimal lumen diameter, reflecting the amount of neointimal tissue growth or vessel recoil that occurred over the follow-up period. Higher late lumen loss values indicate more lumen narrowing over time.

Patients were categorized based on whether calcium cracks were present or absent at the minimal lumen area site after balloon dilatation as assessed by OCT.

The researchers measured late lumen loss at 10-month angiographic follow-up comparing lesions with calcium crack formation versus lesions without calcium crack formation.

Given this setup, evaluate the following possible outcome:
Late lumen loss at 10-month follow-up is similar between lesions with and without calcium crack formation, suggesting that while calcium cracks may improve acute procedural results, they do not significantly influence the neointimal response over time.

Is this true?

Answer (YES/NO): NO